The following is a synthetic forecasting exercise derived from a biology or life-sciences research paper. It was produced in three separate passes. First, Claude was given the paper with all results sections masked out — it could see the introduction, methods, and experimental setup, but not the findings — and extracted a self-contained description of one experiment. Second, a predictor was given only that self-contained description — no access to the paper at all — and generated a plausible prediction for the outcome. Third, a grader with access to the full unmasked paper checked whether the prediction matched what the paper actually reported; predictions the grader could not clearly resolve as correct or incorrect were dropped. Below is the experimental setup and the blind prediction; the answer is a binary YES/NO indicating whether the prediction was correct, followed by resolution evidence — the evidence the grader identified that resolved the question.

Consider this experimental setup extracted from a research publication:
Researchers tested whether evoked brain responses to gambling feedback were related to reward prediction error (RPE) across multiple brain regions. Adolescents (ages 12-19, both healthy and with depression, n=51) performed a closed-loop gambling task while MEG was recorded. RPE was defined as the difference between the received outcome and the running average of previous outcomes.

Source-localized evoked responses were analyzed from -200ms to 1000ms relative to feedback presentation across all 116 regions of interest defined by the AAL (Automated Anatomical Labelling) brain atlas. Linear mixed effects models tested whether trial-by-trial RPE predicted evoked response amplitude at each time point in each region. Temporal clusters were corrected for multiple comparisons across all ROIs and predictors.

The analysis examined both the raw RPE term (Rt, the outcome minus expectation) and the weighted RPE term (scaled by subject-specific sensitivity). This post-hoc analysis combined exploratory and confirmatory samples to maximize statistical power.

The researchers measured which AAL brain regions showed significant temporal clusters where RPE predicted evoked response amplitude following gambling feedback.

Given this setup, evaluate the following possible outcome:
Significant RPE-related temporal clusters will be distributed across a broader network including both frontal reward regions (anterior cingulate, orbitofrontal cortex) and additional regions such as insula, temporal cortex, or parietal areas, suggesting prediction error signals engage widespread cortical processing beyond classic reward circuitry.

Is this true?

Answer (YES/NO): NO